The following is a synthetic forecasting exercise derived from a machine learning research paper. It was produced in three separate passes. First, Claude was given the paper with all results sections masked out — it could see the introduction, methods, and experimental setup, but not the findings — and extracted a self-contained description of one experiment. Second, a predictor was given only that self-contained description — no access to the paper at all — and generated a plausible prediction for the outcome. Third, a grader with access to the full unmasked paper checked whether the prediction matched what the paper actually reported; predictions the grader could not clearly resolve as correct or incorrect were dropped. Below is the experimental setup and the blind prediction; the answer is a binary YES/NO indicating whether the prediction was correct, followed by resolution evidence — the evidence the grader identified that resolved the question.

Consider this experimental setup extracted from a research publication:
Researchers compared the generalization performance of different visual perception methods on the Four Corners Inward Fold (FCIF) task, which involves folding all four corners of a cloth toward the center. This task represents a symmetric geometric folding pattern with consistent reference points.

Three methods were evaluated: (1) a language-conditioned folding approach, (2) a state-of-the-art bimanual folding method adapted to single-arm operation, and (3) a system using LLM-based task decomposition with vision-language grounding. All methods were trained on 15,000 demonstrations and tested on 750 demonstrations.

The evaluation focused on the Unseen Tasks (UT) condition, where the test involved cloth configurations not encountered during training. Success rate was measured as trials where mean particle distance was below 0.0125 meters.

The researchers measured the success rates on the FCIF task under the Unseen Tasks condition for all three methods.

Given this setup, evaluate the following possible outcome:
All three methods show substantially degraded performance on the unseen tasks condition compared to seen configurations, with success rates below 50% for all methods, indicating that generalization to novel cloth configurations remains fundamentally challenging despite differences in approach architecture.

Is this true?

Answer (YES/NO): NO